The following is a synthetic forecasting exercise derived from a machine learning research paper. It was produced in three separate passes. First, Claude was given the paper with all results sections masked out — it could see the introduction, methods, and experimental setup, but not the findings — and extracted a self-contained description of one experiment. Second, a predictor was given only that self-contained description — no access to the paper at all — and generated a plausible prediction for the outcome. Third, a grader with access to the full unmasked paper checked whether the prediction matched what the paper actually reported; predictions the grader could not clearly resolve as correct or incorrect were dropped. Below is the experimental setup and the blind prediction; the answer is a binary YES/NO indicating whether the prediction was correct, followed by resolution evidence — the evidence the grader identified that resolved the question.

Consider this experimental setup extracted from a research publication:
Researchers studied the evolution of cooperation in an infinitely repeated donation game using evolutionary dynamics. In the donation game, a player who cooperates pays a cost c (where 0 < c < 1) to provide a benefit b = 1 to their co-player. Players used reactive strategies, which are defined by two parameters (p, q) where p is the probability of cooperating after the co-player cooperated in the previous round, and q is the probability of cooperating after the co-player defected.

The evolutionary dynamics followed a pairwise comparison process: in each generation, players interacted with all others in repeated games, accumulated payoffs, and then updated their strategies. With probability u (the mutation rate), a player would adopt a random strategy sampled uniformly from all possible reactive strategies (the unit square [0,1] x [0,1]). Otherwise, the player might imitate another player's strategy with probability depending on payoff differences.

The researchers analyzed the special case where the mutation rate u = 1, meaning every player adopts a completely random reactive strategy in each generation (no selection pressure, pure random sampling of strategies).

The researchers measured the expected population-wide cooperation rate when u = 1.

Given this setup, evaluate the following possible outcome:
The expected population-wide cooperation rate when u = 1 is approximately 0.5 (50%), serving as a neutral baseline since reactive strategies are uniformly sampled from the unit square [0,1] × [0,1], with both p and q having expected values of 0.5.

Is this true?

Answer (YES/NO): YES